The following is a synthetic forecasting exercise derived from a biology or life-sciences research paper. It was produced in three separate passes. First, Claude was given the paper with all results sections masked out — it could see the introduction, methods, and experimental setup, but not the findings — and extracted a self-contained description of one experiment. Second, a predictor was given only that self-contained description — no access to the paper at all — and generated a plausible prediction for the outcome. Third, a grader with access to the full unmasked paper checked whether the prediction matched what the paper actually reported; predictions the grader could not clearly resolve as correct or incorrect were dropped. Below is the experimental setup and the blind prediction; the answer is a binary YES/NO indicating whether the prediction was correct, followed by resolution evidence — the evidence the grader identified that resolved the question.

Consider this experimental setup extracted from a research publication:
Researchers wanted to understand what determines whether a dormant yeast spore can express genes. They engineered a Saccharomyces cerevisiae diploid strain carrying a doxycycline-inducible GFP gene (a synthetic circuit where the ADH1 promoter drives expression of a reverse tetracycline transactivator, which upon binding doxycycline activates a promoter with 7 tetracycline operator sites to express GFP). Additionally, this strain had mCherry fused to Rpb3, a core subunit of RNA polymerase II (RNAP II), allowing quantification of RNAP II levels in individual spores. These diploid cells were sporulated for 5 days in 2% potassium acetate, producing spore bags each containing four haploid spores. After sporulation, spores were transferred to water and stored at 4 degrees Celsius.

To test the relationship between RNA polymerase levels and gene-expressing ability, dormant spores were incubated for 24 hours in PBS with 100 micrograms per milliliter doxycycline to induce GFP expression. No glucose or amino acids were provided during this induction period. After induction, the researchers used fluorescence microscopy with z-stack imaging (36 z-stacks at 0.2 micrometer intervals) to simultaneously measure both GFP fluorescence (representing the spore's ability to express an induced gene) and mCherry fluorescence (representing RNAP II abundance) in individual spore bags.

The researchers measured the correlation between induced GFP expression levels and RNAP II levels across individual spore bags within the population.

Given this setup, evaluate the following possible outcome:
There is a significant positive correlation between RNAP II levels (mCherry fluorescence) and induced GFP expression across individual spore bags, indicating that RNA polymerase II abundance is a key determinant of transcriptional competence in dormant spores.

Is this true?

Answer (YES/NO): YES